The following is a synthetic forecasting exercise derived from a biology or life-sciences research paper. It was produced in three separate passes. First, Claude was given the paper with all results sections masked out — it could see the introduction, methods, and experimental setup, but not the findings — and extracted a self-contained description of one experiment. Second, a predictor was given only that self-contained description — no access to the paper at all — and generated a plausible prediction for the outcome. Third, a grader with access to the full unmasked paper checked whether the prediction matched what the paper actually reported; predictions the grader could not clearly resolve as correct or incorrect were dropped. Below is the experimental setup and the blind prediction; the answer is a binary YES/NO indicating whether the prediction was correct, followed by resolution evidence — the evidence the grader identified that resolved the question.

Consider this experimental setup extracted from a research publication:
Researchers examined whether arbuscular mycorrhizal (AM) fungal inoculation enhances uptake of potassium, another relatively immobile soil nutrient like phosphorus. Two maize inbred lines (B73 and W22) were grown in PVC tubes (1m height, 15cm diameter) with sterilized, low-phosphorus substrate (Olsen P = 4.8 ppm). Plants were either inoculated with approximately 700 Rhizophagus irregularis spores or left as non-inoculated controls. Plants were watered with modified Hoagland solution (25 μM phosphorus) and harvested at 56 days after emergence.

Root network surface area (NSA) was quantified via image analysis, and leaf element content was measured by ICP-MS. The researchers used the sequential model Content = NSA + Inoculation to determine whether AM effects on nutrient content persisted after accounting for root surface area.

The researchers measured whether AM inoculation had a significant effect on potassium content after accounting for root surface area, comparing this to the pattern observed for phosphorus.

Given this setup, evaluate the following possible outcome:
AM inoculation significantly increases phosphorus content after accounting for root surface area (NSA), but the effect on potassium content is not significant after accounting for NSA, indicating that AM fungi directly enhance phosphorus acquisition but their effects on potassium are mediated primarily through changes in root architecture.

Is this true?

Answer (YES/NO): YES